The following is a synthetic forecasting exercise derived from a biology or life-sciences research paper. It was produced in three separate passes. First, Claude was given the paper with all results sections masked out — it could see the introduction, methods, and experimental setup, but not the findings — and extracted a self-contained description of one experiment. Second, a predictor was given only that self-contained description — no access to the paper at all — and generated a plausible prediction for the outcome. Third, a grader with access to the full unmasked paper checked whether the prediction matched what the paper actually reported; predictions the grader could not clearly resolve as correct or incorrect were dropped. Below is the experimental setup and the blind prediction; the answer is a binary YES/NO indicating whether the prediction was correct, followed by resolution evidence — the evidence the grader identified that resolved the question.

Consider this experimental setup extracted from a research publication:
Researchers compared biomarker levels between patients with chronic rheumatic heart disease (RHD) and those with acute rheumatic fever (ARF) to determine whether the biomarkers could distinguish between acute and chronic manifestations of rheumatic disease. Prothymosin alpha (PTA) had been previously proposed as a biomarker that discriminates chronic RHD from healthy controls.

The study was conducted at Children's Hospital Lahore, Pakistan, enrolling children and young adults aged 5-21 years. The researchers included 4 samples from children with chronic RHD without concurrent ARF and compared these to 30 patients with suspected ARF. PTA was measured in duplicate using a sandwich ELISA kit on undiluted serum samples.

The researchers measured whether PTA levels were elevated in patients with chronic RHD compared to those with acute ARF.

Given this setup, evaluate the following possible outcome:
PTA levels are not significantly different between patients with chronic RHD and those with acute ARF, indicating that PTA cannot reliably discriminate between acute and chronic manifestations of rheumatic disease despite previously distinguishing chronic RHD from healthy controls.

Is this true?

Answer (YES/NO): YES